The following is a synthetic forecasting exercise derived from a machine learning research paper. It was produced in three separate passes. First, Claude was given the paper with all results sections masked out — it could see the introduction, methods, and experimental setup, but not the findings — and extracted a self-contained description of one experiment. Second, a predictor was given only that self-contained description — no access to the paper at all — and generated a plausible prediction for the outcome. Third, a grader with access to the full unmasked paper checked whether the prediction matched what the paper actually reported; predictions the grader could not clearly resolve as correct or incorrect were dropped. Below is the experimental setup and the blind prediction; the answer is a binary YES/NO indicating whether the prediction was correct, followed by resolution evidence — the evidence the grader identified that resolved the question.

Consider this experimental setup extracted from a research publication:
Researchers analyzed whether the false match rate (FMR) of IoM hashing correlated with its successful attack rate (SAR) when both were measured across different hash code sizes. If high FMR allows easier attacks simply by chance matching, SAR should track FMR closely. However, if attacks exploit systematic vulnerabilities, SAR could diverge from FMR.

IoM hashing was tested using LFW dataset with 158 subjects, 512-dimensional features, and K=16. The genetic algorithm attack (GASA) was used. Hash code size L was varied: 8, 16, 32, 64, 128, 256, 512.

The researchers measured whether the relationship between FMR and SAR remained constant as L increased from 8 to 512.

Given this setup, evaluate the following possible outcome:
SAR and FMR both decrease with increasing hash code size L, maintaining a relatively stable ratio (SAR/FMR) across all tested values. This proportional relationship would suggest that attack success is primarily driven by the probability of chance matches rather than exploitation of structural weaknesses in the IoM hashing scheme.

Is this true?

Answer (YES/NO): NO